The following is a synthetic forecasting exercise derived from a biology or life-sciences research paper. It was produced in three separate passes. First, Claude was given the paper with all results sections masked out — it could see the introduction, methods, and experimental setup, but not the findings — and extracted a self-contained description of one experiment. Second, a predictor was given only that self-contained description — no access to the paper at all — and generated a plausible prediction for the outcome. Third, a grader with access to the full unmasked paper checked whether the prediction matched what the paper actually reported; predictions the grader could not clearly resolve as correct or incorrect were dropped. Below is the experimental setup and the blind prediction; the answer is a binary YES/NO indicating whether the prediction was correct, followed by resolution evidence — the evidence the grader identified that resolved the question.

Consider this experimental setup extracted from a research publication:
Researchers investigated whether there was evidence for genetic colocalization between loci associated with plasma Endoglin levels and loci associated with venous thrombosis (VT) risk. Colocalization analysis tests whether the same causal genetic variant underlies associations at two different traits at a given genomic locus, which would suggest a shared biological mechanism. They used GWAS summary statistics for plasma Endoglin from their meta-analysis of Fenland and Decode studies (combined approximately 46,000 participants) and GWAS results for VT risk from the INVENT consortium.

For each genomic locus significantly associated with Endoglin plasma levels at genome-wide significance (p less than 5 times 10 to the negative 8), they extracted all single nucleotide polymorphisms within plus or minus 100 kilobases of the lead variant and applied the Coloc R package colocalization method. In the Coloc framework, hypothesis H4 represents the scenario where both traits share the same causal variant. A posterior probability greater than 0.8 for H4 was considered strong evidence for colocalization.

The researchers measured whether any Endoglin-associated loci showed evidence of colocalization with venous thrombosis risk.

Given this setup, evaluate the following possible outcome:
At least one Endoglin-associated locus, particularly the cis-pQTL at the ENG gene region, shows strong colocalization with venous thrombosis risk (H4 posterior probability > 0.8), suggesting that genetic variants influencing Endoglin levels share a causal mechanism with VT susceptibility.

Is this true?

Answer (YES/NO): NO